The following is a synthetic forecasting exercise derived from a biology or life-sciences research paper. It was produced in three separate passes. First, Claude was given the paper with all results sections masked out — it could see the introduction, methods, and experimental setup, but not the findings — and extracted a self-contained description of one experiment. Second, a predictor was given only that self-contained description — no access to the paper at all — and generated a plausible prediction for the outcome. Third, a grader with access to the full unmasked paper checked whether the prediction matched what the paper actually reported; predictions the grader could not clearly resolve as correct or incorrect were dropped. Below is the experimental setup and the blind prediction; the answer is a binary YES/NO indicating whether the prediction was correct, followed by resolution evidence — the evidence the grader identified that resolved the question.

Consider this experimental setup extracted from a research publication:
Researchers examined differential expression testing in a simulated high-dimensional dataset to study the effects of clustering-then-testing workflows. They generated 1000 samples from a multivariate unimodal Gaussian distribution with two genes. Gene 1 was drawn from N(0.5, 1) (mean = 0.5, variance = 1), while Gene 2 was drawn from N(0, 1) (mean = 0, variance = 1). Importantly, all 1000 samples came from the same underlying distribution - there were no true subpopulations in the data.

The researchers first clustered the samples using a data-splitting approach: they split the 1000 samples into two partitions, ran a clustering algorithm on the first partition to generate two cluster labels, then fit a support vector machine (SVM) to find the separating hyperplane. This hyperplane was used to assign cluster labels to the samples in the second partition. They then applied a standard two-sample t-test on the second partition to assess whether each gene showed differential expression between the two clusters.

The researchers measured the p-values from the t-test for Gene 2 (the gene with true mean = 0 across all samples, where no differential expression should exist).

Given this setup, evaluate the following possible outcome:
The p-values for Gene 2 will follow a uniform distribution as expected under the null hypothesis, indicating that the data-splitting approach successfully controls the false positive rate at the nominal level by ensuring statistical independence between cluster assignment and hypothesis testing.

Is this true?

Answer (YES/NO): NO